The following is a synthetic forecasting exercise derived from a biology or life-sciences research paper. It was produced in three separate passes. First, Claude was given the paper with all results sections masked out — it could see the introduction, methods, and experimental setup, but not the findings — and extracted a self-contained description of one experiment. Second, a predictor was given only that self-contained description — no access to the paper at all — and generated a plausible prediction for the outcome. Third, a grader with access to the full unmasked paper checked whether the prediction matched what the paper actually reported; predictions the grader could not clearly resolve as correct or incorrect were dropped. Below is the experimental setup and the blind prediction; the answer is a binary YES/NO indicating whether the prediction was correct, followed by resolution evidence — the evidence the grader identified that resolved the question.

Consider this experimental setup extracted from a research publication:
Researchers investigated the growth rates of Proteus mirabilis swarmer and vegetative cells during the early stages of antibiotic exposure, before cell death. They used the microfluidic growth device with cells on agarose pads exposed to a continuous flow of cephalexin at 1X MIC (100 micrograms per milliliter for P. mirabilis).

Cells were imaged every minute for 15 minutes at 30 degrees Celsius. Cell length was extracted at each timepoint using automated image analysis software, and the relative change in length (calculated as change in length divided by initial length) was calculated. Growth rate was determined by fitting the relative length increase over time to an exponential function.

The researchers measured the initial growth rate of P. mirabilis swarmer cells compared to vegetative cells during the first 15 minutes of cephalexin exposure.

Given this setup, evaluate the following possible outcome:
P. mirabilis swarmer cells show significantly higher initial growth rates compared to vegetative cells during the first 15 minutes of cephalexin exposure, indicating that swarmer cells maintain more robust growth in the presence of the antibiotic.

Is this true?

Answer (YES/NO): NO